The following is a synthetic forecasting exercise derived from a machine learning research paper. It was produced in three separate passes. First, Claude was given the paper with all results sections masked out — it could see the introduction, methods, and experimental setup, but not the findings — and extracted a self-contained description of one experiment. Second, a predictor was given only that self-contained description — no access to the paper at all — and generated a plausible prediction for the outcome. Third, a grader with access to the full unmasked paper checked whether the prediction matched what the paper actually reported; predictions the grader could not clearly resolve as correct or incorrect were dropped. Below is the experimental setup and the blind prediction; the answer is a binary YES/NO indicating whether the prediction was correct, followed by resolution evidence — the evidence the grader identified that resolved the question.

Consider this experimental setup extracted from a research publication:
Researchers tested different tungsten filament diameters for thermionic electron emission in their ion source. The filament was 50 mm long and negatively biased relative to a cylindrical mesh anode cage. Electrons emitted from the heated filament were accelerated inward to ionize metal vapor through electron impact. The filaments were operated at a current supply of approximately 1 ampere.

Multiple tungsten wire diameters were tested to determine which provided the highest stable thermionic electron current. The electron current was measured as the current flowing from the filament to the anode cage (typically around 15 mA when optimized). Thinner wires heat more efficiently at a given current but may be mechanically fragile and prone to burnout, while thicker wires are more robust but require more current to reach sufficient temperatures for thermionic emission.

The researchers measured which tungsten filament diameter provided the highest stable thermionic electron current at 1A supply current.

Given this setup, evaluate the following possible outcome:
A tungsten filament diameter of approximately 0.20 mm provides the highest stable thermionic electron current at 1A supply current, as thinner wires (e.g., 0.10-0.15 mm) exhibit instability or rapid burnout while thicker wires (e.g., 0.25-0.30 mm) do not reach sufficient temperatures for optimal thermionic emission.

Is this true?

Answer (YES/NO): NO